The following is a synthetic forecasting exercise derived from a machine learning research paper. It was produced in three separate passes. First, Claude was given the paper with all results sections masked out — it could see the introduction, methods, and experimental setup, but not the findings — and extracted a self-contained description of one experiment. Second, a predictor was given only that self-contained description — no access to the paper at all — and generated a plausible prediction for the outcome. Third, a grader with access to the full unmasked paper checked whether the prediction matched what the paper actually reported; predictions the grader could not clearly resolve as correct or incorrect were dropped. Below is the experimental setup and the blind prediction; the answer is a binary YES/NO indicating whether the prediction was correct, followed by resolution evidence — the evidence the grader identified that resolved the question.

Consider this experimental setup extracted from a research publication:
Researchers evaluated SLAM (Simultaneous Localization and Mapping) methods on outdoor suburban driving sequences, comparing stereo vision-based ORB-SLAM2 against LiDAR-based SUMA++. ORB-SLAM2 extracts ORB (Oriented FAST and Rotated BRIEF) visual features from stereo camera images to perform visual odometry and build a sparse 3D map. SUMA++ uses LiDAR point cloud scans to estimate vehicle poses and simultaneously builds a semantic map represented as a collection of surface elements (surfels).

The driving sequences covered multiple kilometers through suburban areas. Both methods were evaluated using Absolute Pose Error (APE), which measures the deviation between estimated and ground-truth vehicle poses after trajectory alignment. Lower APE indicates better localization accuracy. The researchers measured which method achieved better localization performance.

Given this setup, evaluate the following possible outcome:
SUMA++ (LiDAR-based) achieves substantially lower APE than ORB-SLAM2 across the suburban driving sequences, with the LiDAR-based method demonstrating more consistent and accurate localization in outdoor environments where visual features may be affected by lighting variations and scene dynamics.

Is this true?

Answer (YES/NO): NO